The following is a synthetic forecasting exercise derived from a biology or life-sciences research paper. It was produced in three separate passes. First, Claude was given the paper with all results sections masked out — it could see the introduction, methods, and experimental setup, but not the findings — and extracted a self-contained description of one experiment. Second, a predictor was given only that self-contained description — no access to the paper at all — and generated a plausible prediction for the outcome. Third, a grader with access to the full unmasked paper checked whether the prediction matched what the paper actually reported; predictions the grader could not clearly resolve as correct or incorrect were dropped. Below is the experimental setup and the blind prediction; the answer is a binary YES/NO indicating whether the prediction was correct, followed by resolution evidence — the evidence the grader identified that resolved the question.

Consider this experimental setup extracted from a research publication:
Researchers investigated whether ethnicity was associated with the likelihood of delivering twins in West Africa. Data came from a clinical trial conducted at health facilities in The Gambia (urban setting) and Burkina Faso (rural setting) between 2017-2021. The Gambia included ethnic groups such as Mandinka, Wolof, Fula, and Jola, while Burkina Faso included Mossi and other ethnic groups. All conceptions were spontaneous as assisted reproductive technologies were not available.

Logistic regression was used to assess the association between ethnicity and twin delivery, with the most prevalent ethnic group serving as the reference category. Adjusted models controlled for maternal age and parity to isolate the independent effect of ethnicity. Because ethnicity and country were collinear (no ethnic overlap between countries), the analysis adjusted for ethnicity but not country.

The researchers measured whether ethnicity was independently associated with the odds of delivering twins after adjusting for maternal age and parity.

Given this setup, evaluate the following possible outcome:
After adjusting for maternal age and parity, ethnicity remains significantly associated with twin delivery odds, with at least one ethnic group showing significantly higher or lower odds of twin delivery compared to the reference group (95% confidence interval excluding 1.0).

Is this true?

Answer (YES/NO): YES